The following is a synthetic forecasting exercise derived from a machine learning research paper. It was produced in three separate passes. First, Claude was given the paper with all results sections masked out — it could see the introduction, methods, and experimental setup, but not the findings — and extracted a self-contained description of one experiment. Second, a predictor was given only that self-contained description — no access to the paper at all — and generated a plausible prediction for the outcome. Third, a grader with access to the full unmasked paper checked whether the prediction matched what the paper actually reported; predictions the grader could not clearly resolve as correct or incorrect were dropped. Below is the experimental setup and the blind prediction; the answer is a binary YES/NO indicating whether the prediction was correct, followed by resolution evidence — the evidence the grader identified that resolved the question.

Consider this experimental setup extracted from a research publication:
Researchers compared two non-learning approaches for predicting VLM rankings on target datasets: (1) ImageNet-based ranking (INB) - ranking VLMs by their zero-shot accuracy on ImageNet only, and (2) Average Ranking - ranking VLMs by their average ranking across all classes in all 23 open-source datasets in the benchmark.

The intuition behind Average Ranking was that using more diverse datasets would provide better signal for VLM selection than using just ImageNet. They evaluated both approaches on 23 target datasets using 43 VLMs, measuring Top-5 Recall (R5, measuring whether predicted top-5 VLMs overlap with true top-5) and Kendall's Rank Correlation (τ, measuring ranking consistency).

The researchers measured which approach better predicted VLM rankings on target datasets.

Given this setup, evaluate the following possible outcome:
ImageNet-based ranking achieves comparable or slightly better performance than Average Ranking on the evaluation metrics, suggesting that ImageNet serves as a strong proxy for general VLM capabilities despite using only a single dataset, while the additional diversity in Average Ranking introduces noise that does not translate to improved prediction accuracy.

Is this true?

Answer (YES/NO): YES